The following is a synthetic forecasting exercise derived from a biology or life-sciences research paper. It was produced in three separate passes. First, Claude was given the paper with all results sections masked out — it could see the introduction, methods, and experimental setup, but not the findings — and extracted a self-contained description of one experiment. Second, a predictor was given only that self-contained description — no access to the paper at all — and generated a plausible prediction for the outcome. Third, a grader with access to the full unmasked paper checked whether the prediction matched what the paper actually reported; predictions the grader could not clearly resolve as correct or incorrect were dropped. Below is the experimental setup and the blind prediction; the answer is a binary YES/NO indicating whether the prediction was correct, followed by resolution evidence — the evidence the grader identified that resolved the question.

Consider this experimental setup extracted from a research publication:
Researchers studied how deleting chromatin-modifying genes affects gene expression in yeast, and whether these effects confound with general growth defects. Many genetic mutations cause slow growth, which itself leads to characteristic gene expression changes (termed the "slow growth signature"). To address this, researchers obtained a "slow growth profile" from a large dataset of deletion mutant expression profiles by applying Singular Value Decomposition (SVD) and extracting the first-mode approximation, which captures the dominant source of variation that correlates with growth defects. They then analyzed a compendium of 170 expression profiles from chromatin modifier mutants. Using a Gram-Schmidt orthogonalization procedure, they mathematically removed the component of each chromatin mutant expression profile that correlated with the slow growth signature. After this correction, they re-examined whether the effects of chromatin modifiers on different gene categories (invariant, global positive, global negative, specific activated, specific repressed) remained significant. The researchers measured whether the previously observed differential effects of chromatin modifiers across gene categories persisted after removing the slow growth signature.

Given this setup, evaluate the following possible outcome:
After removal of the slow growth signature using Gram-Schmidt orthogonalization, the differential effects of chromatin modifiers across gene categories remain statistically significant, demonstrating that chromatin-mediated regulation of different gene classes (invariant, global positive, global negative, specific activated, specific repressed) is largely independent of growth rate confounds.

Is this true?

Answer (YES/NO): YES